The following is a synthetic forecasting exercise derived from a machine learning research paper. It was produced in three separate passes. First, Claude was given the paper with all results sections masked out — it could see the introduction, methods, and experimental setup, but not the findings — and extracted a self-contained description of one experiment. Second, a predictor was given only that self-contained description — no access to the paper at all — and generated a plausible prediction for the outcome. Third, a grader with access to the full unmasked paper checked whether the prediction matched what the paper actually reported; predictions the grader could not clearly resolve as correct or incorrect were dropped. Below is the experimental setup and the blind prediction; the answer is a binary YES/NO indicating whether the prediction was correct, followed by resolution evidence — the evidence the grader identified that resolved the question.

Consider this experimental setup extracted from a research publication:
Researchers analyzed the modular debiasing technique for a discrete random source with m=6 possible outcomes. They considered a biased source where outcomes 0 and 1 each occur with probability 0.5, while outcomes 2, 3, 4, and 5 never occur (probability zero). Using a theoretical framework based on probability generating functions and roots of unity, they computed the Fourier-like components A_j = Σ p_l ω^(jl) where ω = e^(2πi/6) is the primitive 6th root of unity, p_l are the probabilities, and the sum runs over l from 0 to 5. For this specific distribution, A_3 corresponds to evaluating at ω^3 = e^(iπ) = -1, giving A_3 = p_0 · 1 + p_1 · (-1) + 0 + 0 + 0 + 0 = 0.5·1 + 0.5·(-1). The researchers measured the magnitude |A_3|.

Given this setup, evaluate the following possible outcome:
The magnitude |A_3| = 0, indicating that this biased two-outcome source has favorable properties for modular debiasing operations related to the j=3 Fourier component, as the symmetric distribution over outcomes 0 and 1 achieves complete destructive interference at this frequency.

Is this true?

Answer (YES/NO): YES